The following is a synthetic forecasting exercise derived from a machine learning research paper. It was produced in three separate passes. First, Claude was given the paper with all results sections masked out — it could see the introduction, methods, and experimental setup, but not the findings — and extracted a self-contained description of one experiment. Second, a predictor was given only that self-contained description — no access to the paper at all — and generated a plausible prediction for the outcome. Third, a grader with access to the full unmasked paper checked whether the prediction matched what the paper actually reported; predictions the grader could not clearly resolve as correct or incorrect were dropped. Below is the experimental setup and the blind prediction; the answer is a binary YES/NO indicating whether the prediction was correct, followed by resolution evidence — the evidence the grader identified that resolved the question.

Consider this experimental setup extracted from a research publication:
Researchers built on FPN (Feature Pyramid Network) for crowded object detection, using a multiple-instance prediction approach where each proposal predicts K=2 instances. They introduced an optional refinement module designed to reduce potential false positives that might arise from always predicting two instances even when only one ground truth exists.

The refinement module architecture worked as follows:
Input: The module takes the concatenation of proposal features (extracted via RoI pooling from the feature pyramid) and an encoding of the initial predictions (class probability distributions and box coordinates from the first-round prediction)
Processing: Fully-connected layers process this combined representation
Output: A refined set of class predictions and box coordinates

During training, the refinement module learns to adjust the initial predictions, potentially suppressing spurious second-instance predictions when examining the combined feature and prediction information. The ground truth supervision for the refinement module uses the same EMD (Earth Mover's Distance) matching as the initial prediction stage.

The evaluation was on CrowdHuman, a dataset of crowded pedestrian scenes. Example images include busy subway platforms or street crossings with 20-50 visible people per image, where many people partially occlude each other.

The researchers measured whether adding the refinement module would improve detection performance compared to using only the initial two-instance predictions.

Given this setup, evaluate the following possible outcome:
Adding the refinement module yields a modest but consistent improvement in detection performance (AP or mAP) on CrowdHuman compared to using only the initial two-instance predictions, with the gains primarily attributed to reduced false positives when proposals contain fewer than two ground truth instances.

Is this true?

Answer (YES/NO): YES